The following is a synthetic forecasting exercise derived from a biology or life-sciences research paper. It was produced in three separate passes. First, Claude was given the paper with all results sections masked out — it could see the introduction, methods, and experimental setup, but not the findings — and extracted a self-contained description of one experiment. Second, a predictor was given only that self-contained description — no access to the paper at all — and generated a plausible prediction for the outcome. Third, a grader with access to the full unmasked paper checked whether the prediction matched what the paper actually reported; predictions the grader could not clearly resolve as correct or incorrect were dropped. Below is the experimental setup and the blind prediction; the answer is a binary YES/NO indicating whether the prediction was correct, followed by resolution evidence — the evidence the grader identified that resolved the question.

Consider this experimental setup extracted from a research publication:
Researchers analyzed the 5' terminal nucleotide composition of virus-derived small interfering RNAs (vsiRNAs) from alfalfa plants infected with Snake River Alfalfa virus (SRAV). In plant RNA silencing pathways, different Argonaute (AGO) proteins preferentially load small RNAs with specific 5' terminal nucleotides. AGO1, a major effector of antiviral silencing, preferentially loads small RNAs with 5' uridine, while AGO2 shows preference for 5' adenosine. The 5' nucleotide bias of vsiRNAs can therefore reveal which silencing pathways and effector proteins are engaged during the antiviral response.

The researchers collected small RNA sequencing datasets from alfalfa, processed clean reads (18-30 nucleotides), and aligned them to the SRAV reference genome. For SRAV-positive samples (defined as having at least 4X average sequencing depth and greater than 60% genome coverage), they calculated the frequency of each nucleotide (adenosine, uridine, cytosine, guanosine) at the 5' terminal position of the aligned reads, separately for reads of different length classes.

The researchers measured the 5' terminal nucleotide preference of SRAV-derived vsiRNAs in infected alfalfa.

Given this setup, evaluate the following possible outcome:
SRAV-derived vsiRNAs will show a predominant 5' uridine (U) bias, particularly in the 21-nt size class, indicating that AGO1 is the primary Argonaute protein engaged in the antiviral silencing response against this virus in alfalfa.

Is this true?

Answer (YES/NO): YES